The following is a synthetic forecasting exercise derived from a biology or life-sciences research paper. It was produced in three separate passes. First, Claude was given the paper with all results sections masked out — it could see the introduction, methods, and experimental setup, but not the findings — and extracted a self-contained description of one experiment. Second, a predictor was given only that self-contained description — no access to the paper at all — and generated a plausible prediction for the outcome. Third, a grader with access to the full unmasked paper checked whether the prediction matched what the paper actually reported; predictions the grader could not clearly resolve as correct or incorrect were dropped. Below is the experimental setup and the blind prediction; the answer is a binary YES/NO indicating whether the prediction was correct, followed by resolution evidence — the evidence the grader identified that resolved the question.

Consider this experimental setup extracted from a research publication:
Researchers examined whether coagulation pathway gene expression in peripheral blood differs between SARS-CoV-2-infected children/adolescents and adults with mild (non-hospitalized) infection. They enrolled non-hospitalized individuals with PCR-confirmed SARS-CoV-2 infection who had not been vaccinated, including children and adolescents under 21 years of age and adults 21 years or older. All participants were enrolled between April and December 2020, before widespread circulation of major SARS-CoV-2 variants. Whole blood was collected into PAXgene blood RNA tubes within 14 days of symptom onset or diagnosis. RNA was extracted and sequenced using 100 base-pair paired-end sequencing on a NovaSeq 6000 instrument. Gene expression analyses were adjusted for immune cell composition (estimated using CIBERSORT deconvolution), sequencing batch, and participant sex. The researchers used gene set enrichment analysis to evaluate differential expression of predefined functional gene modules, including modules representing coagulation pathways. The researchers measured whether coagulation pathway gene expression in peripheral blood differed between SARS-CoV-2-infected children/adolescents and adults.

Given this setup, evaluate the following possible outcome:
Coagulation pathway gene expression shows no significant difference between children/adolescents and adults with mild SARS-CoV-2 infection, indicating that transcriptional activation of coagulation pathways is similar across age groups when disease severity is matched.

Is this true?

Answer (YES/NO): NO